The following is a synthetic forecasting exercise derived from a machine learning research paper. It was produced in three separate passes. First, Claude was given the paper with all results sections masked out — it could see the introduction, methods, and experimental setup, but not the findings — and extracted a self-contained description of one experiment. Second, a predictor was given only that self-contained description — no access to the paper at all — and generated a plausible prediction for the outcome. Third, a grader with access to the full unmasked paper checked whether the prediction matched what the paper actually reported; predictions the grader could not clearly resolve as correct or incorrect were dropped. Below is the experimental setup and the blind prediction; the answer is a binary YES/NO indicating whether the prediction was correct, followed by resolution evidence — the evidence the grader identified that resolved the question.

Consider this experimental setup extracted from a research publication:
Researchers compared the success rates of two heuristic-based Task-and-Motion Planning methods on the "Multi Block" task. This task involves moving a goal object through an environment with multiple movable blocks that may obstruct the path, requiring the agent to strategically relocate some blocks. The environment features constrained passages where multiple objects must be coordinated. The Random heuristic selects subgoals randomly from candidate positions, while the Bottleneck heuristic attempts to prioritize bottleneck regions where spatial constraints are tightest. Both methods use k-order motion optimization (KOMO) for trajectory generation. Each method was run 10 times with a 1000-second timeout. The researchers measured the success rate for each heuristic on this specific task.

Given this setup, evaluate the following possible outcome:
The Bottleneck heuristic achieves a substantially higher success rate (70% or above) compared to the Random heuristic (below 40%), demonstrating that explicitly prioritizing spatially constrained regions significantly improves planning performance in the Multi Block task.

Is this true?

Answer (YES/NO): NO